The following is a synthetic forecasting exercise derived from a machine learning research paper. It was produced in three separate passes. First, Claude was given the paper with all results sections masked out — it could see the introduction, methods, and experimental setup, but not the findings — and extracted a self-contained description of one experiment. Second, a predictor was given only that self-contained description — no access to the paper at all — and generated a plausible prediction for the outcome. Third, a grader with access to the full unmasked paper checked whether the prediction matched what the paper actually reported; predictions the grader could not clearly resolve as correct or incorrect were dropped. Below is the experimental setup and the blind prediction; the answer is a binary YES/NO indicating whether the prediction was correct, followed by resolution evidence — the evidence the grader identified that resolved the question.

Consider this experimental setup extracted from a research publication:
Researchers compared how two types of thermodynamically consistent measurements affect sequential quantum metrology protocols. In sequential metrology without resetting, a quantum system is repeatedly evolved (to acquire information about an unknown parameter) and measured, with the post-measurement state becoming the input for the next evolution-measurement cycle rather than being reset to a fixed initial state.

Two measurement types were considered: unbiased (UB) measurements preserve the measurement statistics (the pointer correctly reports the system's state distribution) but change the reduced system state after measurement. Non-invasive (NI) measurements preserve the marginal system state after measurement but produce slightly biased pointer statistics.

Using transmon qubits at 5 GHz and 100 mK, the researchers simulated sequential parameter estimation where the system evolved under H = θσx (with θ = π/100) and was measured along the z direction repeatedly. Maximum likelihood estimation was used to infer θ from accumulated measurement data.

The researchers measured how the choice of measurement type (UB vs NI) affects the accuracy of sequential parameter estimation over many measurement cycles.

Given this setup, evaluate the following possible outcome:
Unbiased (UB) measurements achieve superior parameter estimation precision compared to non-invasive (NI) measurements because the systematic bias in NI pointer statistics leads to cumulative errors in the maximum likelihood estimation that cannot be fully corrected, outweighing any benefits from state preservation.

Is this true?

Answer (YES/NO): NO